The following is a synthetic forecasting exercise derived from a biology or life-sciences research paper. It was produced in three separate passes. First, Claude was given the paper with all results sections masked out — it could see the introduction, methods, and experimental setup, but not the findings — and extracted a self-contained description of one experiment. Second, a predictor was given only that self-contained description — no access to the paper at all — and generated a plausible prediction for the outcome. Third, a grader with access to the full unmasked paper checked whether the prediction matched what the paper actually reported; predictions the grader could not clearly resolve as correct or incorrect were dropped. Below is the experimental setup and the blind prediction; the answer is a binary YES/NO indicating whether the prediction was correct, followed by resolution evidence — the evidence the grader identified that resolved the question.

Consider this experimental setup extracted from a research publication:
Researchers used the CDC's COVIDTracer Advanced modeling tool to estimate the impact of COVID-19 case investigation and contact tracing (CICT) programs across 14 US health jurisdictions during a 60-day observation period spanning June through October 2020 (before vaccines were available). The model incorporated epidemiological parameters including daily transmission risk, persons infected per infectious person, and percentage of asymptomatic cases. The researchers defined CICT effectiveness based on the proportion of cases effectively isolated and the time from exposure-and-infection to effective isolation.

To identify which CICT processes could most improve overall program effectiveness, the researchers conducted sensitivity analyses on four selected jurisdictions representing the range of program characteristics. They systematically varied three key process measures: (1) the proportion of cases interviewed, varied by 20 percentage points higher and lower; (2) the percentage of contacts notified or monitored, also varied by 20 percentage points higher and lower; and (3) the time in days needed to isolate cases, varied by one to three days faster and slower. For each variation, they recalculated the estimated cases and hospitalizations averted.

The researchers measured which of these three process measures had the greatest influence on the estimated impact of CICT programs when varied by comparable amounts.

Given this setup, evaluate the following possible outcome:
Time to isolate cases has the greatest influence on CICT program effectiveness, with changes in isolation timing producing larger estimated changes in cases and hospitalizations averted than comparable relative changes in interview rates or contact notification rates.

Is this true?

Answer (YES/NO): YES